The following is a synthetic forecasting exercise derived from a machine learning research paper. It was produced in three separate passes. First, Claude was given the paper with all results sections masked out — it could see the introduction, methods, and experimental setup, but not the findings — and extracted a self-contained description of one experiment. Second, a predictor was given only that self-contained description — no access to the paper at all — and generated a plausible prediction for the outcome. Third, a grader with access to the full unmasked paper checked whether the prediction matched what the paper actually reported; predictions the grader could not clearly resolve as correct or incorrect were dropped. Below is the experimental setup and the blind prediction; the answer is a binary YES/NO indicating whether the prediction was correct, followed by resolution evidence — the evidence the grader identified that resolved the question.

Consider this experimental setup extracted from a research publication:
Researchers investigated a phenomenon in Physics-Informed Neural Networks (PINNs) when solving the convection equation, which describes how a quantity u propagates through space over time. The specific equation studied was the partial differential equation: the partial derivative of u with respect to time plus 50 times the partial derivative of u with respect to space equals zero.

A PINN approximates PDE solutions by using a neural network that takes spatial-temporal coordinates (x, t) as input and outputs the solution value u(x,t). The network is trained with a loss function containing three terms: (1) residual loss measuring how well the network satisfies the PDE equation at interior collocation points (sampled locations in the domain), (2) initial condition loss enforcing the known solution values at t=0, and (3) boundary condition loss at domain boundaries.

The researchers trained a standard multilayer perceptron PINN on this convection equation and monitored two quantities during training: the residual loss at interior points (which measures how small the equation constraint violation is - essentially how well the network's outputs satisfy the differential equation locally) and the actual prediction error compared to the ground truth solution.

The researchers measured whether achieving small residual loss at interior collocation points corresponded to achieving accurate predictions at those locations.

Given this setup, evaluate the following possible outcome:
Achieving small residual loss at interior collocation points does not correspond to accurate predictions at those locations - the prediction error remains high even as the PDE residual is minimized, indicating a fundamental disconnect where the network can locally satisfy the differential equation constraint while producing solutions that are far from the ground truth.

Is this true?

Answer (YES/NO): YES